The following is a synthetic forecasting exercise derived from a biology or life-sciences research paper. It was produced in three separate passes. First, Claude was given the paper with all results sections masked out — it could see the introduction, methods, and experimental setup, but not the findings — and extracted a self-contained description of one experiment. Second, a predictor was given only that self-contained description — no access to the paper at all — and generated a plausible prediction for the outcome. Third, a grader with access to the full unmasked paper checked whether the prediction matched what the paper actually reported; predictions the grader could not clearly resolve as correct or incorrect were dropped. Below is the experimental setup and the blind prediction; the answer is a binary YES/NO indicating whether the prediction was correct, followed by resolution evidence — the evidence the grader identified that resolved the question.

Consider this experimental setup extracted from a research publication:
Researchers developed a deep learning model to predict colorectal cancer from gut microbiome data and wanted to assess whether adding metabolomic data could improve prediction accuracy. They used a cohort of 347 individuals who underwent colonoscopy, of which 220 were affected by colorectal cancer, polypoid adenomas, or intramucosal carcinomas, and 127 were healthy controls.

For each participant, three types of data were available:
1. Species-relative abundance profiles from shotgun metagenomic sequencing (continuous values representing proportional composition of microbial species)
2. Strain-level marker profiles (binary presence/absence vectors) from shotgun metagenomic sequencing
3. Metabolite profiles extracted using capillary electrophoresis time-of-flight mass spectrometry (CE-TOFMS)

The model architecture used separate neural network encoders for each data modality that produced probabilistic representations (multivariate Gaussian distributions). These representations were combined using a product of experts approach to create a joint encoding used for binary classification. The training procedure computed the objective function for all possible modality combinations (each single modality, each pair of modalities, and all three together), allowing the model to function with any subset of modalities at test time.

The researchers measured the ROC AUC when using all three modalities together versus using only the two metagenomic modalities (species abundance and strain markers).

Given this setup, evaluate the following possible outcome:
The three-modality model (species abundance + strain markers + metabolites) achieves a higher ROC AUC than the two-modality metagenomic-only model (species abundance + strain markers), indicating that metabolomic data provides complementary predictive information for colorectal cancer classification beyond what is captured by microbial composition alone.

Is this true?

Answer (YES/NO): YES